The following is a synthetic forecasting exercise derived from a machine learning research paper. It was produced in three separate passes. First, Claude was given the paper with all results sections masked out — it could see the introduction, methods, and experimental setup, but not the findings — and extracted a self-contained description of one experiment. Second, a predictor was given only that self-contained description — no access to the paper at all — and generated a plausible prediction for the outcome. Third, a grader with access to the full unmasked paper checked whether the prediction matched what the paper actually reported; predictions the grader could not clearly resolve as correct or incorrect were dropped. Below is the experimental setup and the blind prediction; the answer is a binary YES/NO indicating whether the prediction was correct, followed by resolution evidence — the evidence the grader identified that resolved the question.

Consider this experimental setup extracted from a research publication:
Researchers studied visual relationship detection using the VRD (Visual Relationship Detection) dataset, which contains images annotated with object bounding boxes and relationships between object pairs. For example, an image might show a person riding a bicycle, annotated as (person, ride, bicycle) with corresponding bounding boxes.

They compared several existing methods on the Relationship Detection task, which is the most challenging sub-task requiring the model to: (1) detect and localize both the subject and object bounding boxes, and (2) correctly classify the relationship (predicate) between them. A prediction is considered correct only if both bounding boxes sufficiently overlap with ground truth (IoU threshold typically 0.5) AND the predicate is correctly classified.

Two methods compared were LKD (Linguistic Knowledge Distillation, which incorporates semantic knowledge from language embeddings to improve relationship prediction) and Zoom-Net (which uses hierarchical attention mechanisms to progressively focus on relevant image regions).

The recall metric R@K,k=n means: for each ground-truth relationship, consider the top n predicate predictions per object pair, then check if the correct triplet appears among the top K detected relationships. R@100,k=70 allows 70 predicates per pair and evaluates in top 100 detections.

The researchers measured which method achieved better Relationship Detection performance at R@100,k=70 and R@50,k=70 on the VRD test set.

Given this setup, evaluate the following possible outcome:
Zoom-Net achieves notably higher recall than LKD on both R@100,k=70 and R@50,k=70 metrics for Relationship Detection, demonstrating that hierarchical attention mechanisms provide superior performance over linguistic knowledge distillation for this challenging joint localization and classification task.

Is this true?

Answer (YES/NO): NO